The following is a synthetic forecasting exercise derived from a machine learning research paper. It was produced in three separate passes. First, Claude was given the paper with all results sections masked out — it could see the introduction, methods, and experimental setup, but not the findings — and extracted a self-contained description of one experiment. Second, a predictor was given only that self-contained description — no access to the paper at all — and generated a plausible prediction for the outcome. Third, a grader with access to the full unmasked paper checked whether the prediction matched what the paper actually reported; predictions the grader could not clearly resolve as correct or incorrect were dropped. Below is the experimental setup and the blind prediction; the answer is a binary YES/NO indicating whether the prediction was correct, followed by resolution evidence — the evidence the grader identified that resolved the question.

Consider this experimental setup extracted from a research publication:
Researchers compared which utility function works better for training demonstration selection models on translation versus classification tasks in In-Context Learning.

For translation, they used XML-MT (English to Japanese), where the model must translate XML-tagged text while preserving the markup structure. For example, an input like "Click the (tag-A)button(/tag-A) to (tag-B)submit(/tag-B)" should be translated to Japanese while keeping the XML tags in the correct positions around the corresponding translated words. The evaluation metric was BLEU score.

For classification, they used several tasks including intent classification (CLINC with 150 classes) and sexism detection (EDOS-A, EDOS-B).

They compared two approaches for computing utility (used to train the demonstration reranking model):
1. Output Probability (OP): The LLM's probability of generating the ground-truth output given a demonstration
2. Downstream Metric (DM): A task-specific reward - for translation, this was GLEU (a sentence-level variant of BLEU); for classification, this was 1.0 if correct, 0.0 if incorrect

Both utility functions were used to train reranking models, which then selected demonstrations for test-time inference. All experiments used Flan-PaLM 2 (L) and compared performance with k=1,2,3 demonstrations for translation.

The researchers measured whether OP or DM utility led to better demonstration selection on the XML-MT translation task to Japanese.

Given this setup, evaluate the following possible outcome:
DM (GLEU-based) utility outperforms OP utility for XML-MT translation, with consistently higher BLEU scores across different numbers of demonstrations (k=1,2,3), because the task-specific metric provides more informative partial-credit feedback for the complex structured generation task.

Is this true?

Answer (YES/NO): YES